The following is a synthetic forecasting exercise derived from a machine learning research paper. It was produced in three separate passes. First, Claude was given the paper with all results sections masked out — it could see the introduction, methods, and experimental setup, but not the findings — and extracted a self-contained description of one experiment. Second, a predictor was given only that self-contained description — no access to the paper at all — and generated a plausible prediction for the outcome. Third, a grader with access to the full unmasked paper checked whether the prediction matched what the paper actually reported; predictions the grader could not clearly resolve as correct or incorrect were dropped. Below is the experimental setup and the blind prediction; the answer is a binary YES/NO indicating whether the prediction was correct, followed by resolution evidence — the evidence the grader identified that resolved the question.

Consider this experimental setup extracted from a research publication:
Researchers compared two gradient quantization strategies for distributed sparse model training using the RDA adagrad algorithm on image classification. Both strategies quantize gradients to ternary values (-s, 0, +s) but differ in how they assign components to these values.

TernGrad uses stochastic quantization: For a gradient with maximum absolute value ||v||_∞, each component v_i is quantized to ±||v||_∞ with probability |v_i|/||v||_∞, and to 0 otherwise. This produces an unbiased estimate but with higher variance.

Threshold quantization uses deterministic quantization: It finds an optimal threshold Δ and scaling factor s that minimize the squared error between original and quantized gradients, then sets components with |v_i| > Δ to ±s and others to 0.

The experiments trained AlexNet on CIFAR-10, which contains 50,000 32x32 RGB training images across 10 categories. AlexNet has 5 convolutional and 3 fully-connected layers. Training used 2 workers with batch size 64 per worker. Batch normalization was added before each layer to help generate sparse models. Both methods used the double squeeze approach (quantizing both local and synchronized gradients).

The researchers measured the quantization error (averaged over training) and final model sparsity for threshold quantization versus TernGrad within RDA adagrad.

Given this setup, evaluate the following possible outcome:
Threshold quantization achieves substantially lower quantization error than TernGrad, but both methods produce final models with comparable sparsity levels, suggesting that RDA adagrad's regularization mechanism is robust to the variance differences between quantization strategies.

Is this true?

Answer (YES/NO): NO